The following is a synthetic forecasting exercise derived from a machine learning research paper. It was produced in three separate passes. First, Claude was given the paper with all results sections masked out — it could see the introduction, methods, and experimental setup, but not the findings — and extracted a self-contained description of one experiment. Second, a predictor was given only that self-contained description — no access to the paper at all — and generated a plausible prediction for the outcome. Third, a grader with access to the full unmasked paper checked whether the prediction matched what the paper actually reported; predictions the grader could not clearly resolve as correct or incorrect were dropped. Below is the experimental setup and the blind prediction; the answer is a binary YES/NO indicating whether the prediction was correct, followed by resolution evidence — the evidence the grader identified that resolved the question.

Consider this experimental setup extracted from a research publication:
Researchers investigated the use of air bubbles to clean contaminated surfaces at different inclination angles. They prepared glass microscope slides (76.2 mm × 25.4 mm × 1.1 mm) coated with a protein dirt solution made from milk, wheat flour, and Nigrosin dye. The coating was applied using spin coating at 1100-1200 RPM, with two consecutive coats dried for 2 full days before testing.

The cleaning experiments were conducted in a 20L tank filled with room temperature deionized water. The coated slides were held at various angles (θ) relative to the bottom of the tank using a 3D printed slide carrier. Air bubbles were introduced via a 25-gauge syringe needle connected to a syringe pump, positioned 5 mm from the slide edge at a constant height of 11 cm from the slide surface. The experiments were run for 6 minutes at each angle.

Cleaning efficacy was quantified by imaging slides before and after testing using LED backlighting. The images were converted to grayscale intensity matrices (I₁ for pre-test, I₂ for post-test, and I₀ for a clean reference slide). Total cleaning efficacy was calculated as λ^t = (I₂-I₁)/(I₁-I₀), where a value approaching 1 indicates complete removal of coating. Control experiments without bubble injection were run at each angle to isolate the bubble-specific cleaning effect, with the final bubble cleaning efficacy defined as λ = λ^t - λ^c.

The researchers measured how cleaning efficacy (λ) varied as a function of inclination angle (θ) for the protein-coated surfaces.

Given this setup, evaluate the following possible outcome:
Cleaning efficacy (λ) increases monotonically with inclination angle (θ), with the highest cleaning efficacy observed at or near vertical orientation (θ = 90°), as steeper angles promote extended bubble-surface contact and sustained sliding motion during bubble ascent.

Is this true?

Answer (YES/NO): NO